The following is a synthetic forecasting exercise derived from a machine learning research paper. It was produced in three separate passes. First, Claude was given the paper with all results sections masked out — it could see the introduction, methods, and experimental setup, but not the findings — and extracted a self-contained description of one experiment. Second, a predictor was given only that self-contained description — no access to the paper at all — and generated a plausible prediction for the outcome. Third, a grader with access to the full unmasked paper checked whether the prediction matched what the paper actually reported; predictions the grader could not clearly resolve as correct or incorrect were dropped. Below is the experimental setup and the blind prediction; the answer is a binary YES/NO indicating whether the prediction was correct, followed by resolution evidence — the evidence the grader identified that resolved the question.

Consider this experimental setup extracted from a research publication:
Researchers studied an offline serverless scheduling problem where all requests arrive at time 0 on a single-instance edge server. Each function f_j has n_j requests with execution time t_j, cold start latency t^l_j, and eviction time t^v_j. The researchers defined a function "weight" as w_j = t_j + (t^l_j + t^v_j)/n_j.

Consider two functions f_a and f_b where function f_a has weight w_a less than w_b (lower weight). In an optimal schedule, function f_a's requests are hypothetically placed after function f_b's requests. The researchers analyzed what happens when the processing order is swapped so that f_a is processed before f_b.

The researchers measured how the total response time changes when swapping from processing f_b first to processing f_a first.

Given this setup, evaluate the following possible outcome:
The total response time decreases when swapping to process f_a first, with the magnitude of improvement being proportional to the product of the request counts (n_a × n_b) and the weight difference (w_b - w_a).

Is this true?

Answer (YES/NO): YES